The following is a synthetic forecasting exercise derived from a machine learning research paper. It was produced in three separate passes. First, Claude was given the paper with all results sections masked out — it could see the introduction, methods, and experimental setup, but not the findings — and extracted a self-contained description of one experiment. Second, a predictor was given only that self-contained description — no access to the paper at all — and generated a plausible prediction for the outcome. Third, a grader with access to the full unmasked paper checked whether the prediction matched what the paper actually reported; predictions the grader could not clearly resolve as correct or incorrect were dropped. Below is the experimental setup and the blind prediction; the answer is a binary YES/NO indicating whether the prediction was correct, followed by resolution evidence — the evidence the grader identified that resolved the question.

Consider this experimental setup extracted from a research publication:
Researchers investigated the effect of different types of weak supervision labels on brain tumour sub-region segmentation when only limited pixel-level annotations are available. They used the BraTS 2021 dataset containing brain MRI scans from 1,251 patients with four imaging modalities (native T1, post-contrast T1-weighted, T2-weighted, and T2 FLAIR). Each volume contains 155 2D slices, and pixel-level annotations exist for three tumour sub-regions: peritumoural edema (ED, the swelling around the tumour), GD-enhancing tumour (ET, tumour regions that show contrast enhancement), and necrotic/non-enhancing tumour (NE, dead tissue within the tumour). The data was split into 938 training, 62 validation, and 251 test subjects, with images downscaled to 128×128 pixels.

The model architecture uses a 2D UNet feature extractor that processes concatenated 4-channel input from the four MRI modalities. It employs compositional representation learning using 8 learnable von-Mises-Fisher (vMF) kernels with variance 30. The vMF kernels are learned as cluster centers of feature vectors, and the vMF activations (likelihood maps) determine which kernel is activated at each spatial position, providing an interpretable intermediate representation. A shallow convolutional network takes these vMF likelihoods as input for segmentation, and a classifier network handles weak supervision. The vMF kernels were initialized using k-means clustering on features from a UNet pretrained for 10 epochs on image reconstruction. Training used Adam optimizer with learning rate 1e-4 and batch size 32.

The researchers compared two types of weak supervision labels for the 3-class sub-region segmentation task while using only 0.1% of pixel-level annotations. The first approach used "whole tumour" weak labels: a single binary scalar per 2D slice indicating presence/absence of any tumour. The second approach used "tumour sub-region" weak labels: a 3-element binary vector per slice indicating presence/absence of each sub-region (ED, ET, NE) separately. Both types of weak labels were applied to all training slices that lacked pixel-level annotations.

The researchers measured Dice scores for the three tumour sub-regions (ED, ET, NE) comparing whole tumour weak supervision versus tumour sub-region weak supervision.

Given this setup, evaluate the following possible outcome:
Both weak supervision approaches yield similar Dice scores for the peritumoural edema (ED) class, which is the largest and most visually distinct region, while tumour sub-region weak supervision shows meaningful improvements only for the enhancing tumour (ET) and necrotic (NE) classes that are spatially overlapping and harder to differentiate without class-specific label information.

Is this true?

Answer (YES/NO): NO